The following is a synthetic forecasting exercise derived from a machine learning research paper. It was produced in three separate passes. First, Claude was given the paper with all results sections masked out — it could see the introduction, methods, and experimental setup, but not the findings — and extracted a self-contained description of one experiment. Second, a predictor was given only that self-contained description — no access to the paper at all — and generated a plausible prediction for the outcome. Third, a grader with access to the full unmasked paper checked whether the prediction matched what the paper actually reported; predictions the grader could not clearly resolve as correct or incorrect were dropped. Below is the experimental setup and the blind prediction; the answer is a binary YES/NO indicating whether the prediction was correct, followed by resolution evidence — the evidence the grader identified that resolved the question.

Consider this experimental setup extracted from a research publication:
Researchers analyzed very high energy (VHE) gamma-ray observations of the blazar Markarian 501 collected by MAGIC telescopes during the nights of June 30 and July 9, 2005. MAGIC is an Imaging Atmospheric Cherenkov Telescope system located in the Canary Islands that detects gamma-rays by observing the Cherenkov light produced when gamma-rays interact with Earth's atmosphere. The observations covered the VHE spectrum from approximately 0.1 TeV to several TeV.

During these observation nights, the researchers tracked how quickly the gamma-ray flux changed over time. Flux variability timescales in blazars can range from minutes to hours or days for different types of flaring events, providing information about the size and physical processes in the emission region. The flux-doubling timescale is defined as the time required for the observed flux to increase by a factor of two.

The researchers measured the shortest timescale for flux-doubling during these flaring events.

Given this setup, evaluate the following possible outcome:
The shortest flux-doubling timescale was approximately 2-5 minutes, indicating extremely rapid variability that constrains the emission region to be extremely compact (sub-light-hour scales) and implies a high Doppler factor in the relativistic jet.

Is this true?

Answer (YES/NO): YES